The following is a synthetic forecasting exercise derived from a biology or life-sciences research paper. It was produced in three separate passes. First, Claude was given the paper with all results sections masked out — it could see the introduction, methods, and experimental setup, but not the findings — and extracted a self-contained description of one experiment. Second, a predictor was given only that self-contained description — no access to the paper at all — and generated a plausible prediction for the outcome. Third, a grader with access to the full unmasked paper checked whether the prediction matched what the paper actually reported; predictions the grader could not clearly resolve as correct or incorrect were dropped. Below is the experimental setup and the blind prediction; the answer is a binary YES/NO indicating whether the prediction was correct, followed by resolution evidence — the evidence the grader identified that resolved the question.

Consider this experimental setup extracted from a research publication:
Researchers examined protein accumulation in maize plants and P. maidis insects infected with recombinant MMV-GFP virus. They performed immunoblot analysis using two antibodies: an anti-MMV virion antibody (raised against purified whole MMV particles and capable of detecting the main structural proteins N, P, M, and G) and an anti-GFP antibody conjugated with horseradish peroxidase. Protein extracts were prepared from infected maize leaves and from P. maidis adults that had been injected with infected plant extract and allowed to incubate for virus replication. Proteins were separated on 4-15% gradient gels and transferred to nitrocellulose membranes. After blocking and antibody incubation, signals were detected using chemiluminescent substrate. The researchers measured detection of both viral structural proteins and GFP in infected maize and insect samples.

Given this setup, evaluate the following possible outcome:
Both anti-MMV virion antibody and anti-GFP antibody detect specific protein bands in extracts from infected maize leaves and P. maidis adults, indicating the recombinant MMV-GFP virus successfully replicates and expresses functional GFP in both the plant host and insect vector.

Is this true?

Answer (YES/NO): YES